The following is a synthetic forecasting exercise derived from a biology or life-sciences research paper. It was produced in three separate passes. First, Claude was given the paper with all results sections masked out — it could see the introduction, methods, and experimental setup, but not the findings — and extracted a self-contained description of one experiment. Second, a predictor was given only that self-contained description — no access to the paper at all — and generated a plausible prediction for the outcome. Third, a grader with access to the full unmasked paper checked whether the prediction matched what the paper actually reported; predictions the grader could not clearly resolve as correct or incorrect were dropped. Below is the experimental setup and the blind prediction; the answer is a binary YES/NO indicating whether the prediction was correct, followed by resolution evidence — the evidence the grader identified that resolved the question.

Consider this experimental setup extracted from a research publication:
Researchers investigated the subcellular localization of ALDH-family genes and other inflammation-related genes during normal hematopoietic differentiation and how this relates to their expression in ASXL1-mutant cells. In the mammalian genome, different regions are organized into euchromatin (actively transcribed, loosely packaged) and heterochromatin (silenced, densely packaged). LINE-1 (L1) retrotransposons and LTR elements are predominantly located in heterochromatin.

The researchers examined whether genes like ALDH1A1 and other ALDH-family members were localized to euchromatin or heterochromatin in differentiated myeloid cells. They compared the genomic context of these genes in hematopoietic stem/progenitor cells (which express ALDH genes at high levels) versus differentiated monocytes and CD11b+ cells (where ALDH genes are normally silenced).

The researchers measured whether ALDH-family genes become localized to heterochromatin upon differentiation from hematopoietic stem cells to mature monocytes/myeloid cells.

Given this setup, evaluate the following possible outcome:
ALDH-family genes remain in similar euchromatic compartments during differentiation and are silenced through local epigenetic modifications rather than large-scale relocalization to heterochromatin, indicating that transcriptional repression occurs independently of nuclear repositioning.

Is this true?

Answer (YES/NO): NO